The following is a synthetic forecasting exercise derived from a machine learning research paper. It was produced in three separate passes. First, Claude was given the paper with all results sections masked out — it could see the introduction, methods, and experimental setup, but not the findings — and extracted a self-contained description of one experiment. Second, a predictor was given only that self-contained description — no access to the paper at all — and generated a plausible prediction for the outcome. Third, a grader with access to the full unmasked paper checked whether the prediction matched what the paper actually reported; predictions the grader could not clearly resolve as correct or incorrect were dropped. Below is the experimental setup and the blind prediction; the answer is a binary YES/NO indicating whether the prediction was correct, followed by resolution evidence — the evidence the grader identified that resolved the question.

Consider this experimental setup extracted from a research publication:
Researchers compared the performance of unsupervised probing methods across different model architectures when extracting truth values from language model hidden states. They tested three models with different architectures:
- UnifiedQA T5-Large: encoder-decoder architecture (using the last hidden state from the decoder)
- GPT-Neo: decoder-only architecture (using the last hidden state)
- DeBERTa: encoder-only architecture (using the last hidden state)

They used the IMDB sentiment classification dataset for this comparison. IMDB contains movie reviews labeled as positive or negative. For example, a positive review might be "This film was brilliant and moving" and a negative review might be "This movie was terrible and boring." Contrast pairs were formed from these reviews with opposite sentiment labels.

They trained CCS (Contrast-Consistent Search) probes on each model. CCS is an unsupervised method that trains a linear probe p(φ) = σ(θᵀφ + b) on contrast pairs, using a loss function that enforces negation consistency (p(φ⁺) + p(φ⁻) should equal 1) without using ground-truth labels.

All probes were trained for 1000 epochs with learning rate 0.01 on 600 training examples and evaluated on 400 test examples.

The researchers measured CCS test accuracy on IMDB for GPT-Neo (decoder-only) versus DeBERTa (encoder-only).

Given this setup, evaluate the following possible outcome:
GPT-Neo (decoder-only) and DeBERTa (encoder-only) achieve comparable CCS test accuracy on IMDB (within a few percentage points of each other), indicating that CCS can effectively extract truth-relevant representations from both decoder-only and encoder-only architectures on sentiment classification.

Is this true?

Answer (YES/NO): NO